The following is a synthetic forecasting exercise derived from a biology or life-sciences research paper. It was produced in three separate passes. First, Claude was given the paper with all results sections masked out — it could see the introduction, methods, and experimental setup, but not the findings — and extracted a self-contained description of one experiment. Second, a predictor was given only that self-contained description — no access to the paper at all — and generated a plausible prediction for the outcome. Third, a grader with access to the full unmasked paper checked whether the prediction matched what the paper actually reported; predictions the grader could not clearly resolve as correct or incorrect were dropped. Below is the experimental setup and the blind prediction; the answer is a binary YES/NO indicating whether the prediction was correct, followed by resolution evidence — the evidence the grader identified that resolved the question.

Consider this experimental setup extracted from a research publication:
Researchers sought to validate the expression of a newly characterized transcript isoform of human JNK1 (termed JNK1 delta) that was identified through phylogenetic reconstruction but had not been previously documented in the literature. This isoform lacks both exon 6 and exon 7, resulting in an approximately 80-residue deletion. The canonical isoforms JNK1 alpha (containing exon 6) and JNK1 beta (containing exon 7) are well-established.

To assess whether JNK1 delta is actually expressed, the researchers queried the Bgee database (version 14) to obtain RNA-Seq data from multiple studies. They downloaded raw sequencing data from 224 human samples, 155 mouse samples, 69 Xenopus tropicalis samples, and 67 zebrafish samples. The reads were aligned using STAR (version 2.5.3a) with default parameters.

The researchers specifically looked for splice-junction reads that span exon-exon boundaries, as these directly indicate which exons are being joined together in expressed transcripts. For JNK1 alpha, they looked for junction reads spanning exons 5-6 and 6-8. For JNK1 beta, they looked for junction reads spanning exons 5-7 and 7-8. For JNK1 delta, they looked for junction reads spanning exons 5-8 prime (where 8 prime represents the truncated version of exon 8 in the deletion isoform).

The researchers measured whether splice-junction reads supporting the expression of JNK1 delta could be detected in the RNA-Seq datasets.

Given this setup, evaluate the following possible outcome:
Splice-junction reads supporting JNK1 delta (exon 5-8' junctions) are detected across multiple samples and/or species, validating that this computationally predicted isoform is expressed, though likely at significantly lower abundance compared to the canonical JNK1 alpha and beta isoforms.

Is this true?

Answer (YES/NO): YES